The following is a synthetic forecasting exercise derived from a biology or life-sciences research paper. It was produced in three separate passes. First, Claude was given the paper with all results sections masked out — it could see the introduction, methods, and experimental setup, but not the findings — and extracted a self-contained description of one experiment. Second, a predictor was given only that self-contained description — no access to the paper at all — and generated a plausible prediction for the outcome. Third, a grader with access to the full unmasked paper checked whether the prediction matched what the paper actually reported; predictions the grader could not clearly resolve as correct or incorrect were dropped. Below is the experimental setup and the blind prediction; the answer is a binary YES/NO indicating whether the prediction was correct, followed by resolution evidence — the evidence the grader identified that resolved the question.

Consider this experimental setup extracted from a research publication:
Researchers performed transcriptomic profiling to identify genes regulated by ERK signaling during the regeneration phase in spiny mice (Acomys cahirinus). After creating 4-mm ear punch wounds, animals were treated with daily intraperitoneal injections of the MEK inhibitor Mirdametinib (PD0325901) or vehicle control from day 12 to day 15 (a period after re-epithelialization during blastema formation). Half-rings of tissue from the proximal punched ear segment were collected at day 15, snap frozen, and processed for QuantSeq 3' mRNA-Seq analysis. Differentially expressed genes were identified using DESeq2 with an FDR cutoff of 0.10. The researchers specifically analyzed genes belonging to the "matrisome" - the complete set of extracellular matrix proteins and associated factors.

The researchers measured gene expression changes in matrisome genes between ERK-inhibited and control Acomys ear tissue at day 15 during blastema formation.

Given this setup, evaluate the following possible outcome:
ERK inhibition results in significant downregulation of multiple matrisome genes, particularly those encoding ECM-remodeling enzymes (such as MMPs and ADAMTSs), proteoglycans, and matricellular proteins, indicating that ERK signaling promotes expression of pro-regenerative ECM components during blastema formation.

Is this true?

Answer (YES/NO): YES